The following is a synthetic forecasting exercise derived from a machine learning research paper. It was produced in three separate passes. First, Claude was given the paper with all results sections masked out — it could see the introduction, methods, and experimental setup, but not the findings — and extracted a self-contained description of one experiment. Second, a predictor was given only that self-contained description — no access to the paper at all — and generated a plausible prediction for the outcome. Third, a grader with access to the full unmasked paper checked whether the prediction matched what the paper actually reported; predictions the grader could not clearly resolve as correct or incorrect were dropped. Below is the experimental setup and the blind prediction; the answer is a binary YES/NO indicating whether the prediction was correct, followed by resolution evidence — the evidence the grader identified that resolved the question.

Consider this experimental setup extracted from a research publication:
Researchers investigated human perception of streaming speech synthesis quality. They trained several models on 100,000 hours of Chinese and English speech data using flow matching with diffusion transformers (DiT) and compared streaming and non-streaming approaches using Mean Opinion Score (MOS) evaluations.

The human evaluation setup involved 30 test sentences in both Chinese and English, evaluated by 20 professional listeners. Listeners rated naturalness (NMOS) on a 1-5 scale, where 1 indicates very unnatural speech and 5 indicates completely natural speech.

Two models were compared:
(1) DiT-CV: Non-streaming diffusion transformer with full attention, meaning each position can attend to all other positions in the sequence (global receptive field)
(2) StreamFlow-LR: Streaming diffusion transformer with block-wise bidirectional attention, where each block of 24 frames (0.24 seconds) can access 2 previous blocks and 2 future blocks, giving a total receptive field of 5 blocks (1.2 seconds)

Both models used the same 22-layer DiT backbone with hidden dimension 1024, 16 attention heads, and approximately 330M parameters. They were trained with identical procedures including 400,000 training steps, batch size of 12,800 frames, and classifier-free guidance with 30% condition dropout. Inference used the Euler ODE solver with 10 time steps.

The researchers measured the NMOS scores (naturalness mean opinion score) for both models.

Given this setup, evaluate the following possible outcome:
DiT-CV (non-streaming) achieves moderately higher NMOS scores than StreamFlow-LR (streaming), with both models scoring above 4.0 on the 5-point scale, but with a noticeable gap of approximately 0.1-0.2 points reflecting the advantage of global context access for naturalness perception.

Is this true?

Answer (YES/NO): NO